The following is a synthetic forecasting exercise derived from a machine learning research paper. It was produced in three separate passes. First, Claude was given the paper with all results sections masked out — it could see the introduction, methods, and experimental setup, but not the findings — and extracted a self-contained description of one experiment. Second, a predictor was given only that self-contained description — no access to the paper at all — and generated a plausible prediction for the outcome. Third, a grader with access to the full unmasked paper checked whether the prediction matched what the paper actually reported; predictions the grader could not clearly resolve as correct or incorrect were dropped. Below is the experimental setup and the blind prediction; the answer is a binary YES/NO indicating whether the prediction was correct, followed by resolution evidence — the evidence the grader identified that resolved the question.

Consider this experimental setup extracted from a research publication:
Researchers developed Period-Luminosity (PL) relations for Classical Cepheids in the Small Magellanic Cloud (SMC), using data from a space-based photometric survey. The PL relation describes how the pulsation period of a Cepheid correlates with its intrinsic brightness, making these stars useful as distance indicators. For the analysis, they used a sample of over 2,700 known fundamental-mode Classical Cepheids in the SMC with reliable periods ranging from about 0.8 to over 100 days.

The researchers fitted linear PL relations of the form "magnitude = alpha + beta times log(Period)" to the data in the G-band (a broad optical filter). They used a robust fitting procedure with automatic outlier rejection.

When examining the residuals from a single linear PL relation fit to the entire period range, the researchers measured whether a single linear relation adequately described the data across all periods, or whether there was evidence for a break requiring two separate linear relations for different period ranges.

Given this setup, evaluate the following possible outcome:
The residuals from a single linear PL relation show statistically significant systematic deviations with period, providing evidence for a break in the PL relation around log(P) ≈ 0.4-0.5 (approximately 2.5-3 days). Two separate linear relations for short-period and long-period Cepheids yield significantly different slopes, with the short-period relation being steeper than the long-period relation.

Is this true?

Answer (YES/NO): YES